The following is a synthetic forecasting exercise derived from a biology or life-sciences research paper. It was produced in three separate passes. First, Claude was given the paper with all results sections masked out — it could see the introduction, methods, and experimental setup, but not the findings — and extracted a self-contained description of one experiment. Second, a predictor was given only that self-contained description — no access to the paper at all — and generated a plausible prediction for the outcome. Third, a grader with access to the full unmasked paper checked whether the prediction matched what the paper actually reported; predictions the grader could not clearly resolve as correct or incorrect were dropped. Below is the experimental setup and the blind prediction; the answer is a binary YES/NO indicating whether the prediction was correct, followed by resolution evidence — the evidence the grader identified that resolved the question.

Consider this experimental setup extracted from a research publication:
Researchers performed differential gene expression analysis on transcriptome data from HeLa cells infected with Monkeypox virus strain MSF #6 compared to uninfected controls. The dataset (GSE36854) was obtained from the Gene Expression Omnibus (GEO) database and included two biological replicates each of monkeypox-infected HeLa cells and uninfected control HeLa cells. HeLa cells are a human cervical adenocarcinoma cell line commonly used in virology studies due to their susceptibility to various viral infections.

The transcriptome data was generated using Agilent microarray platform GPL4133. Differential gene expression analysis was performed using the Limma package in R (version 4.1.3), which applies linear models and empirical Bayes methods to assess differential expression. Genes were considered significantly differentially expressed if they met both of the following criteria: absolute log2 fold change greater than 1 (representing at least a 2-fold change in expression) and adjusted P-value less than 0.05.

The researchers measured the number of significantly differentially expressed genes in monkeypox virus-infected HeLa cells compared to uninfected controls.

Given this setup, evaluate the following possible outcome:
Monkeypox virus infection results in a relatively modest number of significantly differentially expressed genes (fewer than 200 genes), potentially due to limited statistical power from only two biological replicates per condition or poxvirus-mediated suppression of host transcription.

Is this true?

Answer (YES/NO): YES